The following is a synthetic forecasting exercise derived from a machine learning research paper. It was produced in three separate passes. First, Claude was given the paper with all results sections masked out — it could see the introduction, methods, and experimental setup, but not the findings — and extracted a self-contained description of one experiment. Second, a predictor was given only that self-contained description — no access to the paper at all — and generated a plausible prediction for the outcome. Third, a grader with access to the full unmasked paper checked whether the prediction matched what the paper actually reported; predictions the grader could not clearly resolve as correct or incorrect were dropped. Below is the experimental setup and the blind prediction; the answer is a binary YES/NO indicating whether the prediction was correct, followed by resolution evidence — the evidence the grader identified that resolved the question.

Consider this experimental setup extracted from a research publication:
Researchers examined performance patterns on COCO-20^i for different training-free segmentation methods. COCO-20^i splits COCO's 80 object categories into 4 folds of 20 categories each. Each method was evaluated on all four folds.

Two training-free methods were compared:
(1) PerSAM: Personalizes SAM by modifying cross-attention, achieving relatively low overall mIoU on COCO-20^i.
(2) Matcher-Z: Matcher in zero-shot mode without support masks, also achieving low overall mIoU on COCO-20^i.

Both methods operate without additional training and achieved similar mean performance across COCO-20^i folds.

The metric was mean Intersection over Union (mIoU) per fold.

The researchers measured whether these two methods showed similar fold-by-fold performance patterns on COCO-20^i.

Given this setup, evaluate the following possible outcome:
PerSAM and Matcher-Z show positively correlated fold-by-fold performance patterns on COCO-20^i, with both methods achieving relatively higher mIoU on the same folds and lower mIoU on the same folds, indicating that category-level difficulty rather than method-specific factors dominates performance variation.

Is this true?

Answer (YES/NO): YES